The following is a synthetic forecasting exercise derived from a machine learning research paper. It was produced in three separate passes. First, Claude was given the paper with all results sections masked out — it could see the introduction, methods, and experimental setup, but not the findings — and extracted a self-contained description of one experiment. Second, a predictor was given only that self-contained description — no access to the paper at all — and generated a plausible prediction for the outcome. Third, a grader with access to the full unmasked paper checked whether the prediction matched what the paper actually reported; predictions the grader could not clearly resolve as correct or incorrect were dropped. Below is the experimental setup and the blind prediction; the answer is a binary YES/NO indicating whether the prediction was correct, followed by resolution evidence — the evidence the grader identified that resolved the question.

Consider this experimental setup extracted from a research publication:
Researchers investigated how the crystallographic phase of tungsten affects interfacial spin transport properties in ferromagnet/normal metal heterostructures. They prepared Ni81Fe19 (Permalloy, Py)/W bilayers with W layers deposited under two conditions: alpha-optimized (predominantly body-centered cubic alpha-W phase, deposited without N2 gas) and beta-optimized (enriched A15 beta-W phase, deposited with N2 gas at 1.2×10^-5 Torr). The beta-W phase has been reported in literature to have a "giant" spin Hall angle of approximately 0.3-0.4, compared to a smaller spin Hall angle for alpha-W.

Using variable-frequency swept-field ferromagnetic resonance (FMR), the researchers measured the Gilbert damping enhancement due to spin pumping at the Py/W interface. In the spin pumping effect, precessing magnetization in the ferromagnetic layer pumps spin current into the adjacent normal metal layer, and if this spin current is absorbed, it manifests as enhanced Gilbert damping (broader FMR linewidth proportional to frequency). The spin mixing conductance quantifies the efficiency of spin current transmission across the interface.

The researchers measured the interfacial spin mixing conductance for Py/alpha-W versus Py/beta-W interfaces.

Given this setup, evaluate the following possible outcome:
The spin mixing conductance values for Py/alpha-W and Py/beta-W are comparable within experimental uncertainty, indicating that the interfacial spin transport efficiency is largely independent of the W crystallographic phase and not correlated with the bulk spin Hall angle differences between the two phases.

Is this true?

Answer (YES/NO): YES